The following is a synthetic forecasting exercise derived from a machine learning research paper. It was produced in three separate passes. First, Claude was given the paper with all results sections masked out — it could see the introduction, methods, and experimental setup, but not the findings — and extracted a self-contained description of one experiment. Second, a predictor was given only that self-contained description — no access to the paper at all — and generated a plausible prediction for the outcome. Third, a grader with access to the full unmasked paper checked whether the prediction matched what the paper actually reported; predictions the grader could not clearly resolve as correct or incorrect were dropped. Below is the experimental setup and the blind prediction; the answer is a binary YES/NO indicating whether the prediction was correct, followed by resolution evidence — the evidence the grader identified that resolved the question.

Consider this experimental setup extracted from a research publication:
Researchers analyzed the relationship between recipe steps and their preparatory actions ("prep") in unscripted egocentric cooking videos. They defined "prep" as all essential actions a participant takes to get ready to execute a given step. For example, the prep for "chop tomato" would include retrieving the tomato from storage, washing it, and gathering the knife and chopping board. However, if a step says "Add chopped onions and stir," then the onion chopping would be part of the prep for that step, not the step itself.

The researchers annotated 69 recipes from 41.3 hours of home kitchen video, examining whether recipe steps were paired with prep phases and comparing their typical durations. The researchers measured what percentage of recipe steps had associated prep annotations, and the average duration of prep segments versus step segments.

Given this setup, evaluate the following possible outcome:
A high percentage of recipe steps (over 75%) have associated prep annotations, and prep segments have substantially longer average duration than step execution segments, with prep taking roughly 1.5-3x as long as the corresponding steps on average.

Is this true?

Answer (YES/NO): NO